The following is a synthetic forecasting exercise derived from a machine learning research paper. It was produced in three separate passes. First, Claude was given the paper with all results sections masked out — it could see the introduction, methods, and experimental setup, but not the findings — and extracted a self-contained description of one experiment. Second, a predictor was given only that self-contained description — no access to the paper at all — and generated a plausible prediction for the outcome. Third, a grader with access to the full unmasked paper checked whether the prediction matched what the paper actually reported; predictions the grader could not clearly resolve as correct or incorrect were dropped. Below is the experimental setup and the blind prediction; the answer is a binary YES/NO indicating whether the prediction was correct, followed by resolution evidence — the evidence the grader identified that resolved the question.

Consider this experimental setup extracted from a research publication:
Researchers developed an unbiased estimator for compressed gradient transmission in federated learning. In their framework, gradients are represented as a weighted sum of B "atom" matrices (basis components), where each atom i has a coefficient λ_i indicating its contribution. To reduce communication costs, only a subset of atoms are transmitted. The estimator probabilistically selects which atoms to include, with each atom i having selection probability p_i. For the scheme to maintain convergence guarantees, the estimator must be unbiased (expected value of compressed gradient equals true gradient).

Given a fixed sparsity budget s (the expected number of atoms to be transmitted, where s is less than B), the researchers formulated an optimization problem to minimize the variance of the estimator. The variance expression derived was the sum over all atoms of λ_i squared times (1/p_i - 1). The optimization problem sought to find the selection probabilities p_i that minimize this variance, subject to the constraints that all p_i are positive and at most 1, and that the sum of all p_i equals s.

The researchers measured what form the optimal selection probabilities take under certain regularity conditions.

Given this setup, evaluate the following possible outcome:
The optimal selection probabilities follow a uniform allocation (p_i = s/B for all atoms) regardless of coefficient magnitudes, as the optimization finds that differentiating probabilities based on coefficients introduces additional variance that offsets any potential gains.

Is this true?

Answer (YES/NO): NO